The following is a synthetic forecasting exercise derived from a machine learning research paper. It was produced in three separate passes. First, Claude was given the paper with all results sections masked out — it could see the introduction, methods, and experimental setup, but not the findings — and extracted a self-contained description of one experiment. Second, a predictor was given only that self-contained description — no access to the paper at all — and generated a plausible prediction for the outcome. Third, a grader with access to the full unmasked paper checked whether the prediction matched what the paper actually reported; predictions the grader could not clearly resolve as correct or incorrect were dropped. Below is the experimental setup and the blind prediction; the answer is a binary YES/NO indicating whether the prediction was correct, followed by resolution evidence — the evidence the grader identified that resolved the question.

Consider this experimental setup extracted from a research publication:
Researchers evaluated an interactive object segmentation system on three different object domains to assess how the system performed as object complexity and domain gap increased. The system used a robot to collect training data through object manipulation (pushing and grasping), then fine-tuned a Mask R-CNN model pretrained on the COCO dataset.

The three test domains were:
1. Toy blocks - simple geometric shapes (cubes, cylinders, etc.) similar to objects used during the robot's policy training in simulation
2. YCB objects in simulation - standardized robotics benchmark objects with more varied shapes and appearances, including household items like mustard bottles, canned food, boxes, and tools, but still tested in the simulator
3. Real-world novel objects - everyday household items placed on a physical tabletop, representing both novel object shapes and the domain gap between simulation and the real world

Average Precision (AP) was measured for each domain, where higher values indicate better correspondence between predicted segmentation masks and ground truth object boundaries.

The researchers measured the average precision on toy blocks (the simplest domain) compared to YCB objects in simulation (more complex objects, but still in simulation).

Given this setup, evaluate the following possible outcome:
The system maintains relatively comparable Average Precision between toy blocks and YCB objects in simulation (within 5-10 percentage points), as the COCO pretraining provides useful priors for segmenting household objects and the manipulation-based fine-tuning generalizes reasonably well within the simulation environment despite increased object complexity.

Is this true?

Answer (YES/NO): NO